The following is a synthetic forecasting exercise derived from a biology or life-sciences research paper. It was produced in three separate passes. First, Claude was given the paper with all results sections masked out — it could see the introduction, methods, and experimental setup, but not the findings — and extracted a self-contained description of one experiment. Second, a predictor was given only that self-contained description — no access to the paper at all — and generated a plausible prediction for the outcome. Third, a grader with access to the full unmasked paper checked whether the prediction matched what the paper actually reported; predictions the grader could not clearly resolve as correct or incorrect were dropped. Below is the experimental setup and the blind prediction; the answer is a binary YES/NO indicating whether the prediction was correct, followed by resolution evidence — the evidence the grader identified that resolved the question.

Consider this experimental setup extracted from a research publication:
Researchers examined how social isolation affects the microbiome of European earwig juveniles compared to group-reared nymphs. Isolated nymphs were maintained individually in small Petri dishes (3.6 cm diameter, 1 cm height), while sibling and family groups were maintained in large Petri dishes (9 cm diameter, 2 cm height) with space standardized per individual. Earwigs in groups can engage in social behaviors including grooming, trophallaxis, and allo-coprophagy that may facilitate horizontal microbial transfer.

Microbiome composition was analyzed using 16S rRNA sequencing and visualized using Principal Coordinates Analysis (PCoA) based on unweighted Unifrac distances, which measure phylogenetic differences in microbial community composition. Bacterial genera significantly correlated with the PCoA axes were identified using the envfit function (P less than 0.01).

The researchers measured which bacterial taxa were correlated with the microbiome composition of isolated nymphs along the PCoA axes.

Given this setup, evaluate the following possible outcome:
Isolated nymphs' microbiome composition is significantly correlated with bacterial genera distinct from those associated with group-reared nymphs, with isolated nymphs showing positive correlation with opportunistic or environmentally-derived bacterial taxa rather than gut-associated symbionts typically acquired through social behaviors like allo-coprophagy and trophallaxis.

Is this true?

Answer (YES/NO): YES